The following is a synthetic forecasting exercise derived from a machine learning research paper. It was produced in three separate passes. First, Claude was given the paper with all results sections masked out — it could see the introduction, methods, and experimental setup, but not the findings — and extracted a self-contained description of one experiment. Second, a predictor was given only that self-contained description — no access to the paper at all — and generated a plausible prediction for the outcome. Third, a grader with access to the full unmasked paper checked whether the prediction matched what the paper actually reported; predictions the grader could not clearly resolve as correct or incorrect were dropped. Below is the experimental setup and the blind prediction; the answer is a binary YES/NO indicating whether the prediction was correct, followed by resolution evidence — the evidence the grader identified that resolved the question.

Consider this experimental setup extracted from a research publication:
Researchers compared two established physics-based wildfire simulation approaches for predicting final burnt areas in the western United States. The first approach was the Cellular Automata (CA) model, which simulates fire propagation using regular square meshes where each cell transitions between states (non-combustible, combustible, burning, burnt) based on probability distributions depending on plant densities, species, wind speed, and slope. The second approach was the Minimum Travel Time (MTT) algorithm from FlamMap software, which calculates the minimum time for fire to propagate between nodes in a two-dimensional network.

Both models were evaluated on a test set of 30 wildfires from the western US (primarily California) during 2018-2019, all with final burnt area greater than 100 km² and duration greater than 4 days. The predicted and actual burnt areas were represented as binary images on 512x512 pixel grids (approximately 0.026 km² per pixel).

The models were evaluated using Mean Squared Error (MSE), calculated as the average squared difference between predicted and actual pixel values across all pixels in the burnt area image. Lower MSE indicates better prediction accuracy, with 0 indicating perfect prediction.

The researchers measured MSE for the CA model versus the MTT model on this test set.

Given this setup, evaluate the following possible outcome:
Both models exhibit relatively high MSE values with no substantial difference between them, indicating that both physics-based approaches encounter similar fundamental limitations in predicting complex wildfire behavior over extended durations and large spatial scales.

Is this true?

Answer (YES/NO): NO